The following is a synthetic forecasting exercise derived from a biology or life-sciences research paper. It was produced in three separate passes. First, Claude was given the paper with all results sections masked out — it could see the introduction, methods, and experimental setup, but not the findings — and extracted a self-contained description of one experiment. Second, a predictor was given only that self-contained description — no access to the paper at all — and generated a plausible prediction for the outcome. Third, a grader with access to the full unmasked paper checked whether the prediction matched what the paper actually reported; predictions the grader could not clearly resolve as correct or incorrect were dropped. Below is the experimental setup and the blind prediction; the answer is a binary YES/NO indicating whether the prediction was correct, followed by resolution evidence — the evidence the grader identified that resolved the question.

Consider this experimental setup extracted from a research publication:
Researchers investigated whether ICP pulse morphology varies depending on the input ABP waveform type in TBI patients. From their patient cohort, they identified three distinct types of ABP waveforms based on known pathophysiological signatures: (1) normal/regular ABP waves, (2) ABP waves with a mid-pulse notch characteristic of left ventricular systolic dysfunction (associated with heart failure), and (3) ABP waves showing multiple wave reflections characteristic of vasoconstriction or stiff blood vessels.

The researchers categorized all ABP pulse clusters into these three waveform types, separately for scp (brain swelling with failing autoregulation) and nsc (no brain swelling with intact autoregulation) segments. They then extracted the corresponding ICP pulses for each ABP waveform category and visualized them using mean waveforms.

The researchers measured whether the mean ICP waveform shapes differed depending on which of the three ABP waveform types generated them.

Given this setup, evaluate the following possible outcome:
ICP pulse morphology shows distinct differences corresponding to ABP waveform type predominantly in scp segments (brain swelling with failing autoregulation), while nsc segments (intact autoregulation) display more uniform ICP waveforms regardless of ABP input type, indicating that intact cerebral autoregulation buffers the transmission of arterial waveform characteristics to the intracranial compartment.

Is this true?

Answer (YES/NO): NO